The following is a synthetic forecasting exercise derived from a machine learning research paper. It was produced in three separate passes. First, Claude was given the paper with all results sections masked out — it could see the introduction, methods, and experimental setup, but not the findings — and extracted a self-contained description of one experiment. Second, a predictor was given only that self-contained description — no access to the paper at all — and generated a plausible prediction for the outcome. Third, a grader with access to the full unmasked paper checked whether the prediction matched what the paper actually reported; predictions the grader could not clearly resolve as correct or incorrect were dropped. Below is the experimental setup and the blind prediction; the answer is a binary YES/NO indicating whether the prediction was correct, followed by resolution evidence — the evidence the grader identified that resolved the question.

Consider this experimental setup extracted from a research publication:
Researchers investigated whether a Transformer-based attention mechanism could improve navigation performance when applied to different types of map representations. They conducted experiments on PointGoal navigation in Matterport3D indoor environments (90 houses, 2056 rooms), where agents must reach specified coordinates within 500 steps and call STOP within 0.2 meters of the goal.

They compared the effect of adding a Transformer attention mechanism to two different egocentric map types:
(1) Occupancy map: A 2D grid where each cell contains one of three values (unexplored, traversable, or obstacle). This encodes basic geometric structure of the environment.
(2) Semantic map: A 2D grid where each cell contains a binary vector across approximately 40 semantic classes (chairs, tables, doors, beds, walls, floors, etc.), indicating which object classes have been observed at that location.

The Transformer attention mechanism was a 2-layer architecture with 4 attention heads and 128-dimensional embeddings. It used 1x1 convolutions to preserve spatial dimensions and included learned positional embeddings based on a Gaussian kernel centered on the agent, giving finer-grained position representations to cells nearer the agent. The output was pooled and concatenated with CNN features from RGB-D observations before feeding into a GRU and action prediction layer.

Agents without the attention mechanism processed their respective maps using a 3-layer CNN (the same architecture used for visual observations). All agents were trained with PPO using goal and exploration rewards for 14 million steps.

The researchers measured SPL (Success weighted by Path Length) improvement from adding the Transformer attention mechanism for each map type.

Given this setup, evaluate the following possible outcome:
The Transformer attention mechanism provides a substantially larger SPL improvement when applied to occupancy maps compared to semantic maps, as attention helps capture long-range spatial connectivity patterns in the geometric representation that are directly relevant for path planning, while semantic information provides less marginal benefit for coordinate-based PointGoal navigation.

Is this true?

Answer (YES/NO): NO